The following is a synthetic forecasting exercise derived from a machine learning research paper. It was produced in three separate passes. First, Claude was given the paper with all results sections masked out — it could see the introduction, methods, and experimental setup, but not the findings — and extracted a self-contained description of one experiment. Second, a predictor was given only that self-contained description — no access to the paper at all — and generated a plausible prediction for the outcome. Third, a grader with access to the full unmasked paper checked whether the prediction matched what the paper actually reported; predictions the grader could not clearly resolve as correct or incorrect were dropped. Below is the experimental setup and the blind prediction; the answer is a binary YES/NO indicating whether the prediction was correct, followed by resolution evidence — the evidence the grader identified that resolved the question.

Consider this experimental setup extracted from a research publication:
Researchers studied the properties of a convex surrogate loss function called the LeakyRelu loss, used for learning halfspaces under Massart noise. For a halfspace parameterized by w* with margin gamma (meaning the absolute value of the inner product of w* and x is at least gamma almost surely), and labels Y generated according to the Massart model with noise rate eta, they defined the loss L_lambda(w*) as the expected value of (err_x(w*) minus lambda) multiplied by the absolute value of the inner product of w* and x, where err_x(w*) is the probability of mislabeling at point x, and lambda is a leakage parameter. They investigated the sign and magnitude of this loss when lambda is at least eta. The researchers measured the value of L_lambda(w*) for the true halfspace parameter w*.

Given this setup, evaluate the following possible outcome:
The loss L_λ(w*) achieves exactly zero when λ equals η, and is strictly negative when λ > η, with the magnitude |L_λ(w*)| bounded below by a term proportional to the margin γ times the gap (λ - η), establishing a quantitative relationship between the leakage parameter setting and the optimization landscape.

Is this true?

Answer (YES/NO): NO